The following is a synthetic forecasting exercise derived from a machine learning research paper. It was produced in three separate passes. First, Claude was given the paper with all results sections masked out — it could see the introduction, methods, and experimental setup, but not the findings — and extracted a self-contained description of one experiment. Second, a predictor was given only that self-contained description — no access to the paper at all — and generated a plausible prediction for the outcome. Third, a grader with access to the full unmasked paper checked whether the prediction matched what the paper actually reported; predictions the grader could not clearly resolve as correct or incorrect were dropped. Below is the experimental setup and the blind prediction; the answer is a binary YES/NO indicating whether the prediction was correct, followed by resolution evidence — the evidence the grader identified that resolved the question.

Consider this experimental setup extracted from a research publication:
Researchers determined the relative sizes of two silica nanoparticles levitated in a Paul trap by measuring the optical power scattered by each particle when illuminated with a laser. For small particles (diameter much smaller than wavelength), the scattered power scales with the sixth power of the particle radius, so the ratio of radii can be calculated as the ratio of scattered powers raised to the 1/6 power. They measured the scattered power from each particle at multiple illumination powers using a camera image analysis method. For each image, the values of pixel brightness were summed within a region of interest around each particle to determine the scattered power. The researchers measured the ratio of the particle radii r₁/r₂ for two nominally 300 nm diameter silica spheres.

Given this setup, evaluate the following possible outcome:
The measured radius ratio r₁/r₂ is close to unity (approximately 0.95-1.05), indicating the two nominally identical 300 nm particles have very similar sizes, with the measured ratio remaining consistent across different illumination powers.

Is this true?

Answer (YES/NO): YES